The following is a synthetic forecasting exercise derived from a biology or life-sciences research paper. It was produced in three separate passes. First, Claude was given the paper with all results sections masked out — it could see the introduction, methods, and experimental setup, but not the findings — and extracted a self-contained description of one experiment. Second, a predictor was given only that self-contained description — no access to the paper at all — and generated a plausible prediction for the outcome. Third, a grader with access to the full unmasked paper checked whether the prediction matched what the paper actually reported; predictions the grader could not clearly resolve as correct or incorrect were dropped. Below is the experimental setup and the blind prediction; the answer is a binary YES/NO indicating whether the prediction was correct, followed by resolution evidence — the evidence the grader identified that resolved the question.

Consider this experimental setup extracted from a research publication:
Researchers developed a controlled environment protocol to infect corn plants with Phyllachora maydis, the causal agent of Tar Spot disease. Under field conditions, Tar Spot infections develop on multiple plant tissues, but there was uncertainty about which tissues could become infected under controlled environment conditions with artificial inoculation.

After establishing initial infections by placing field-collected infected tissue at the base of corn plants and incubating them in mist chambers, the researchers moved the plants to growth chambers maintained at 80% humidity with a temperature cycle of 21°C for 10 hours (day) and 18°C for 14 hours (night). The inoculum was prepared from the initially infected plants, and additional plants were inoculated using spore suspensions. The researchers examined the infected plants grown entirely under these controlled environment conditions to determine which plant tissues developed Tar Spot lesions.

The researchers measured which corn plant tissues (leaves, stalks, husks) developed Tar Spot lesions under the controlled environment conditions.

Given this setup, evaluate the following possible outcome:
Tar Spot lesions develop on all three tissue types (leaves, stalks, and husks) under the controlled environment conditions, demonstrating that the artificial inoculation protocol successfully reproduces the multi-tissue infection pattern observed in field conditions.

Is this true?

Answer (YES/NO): YES